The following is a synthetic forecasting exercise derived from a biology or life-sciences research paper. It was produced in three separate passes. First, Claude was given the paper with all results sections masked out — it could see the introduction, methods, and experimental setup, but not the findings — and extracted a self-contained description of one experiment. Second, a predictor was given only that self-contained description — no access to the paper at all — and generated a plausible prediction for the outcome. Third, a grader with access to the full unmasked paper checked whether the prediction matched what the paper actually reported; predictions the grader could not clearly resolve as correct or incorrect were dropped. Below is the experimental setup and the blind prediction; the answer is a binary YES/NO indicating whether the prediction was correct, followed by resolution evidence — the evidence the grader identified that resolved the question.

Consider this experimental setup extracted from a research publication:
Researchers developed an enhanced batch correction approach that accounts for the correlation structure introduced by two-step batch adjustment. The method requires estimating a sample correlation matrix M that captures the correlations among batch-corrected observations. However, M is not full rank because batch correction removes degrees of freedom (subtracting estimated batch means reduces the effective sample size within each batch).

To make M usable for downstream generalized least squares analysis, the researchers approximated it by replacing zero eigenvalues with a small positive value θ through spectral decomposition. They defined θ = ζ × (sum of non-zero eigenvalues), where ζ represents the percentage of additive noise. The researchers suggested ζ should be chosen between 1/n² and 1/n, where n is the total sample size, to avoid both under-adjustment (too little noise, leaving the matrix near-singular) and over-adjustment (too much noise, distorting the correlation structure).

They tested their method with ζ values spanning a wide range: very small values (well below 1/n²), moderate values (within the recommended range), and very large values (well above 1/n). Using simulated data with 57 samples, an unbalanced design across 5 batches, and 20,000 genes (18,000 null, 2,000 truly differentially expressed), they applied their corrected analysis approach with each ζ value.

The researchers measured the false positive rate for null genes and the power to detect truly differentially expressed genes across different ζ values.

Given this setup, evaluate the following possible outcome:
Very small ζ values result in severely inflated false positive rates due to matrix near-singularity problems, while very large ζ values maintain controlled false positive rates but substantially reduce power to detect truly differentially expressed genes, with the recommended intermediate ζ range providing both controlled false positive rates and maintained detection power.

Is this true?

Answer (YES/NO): NO